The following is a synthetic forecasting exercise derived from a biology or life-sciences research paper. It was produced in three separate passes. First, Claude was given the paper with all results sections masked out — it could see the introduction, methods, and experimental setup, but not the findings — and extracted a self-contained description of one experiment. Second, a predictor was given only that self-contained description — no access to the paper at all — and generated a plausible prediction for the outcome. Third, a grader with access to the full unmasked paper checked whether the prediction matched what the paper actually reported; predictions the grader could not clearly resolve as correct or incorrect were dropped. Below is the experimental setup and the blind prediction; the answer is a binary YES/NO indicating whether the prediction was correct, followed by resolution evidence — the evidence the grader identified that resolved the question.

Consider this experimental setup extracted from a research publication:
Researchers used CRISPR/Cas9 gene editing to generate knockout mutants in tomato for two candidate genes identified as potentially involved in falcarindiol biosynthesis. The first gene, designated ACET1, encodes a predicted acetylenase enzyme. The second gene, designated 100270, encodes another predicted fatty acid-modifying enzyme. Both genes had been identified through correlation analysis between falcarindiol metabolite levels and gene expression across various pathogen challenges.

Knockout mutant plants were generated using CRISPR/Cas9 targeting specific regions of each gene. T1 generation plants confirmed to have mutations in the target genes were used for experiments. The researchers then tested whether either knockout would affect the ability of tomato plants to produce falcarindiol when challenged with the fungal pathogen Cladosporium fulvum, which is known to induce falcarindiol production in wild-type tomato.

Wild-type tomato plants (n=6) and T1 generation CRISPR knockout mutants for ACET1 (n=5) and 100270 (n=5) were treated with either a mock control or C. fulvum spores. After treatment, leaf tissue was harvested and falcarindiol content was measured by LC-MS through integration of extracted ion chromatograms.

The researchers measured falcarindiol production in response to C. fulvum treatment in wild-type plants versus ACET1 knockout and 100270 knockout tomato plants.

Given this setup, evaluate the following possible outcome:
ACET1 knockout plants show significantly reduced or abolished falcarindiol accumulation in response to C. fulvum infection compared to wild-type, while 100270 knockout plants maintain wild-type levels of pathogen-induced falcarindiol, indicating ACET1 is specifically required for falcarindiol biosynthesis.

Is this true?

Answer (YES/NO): NO